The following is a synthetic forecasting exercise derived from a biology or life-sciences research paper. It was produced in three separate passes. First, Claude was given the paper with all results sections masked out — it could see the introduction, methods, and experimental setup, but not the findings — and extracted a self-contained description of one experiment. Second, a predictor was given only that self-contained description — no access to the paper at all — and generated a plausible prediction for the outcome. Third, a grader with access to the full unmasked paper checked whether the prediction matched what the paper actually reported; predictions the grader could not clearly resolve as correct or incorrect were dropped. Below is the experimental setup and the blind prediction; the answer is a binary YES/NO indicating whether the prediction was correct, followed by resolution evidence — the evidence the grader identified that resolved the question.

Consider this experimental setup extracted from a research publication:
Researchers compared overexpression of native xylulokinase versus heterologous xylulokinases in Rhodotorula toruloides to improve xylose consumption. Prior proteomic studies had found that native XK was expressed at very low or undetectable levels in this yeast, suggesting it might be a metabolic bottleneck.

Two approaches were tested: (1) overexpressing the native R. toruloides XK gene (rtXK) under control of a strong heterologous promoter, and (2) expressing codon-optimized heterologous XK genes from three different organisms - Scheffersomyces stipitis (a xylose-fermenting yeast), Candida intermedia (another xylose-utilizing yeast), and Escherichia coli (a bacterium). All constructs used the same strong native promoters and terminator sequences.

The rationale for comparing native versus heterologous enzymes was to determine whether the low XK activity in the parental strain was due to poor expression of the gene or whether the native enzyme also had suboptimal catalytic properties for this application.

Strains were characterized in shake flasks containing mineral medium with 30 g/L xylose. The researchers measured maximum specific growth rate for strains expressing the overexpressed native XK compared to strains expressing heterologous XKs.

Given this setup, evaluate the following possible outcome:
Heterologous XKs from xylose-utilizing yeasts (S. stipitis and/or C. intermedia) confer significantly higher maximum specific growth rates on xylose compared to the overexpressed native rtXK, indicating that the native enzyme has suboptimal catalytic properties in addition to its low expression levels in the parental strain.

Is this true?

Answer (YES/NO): NO